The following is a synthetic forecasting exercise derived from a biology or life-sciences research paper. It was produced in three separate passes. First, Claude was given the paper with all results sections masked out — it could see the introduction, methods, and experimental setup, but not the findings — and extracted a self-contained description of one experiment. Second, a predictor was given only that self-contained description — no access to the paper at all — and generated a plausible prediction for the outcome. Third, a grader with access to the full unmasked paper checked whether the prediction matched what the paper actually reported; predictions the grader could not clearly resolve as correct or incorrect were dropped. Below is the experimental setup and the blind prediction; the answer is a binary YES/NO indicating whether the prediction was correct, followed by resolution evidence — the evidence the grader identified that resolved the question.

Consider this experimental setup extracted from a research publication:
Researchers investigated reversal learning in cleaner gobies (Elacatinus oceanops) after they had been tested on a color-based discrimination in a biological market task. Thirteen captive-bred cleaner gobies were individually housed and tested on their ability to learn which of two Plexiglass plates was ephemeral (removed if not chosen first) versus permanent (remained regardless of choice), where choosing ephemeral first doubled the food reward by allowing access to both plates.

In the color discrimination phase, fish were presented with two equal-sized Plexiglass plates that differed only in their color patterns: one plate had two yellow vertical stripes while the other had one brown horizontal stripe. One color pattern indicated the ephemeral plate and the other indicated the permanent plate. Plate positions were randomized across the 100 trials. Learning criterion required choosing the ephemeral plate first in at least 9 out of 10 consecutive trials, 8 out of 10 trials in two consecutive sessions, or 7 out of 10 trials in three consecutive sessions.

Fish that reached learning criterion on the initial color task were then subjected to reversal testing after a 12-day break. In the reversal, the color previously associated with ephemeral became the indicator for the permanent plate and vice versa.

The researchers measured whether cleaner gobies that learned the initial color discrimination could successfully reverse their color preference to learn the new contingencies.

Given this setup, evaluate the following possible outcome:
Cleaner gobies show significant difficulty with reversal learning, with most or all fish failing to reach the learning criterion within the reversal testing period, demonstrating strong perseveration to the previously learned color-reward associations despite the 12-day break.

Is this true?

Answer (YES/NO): YES